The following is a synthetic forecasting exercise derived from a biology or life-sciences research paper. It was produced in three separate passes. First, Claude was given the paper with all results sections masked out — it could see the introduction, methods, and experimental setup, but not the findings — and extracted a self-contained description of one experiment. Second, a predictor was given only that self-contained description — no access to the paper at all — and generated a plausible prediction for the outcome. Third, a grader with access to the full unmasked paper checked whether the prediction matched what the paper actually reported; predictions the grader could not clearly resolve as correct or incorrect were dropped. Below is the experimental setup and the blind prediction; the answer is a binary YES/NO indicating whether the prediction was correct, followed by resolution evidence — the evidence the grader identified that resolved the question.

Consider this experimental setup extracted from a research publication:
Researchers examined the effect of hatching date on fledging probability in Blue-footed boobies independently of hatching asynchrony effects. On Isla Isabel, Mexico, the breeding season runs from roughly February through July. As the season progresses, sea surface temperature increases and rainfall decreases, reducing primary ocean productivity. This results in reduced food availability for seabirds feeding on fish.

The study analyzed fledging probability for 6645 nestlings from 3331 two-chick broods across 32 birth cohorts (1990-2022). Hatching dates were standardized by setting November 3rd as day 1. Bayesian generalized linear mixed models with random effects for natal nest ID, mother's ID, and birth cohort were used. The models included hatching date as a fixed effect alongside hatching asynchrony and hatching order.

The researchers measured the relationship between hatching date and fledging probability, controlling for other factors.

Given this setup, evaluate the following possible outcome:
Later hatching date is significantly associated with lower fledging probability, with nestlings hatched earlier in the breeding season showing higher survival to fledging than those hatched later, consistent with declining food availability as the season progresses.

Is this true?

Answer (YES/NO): YES